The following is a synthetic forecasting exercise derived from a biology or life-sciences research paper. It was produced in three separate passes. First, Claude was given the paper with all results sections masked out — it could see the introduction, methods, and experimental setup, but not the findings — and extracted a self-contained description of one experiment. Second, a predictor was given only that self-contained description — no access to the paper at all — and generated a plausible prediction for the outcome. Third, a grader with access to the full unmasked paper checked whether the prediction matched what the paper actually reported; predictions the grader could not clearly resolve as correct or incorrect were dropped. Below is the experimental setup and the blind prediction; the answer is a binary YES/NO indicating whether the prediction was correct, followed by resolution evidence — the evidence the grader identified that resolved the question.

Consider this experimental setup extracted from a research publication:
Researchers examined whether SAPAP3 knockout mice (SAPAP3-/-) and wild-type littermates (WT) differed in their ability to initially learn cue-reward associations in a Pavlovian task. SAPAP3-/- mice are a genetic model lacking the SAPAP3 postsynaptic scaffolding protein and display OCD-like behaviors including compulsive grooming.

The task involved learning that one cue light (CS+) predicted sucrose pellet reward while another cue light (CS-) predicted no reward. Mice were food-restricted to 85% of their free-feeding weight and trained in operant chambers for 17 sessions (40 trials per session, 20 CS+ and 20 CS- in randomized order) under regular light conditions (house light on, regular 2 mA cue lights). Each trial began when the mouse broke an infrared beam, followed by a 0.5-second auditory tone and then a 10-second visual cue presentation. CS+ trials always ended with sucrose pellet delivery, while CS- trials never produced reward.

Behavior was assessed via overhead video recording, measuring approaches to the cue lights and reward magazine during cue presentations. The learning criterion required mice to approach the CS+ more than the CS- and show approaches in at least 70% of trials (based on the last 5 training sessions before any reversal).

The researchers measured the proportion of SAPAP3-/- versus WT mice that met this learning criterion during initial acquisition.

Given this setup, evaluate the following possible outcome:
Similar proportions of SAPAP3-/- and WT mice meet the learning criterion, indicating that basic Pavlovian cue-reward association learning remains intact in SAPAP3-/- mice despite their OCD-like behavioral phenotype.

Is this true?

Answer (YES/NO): YES